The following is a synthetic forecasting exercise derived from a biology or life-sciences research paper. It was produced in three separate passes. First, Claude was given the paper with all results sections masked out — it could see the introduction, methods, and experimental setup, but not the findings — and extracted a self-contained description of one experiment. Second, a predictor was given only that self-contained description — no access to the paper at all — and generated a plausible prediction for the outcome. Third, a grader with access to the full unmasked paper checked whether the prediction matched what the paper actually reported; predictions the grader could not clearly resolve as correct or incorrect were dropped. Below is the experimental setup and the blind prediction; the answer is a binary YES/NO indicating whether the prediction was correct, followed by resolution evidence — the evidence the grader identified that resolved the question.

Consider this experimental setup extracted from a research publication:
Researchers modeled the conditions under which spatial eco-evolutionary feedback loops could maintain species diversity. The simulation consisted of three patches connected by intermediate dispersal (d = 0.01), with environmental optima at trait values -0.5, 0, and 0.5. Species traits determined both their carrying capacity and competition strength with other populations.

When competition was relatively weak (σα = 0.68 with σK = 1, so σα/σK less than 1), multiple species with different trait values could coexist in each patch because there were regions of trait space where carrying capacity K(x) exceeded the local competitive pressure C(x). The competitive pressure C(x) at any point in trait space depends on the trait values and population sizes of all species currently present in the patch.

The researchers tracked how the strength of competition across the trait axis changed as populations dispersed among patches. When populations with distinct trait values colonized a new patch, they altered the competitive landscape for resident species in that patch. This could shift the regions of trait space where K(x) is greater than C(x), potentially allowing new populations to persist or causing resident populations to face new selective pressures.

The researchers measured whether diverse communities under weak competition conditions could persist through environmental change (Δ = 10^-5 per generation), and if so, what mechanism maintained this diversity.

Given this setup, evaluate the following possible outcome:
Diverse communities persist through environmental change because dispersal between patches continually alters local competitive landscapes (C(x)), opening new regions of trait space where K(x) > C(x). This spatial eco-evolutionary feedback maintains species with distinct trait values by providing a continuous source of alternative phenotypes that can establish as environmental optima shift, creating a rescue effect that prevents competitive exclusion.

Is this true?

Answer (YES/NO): YES